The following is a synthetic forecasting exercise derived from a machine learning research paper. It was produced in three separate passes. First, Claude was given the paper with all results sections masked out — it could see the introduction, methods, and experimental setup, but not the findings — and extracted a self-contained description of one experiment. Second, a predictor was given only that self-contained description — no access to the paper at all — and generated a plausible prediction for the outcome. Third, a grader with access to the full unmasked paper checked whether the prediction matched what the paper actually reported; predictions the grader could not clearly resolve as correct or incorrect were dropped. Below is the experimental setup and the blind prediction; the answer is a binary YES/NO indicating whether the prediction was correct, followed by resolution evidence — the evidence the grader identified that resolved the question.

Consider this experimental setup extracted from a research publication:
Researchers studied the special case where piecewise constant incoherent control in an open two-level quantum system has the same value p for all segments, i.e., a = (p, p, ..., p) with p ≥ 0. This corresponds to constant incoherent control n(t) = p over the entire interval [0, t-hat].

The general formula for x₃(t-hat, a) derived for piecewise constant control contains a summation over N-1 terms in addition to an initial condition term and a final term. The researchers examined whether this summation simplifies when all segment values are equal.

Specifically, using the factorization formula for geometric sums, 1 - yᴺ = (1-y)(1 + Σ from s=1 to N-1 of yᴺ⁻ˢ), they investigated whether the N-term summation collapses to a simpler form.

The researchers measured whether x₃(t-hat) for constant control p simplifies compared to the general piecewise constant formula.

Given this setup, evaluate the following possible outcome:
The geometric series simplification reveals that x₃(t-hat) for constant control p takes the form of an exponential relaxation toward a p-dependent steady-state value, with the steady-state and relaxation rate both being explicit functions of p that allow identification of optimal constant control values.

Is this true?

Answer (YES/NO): YES